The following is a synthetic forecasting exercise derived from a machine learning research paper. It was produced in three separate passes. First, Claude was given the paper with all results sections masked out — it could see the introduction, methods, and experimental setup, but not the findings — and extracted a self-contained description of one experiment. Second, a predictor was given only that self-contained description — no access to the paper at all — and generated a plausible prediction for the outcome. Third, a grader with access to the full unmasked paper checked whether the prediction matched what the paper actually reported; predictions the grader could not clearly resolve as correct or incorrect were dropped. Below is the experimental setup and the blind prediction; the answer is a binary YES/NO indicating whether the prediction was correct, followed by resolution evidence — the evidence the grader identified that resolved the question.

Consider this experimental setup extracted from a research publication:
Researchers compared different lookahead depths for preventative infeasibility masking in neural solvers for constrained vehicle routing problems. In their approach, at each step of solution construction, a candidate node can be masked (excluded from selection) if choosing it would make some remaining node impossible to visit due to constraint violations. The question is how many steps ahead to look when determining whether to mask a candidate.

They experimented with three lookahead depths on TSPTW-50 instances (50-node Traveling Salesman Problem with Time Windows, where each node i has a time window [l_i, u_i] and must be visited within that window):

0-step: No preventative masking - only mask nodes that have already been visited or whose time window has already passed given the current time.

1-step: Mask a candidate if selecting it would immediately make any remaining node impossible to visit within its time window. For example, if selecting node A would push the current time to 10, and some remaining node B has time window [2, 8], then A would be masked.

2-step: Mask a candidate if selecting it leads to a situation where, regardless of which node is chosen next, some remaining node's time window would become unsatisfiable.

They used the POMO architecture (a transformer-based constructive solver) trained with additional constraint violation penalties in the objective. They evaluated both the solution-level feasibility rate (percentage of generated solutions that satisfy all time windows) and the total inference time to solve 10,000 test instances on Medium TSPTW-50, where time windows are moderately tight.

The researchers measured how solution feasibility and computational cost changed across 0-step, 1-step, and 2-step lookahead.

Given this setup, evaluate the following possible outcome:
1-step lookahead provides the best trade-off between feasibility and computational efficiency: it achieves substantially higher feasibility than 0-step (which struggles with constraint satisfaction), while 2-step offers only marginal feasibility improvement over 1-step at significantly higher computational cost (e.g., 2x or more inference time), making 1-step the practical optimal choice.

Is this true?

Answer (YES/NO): YES